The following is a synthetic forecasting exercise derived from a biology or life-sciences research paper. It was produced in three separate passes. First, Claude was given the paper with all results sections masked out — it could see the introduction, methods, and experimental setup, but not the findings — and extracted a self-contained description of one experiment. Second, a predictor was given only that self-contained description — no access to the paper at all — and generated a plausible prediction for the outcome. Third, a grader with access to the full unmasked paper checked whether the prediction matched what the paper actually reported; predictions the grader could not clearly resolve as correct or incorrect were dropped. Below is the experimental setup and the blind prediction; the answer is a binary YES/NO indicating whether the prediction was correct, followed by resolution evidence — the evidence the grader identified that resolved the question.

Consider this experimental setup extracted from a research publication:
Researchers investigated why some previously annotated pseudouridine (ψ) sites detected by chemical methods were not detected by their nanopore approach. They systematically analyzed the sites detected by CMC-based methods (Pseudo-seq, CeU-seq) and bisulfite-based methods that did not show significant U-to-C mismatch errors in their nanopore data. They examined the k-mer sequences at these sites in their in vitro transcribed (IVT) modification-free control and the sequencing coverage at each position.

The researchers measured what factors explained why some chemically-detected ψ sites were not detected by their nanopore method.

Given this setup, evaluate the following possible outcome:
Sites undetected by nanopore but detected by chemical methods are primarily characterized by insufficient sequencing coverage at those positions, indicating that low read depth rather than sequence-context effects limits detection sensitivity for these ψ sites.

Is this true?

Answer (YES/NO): NO